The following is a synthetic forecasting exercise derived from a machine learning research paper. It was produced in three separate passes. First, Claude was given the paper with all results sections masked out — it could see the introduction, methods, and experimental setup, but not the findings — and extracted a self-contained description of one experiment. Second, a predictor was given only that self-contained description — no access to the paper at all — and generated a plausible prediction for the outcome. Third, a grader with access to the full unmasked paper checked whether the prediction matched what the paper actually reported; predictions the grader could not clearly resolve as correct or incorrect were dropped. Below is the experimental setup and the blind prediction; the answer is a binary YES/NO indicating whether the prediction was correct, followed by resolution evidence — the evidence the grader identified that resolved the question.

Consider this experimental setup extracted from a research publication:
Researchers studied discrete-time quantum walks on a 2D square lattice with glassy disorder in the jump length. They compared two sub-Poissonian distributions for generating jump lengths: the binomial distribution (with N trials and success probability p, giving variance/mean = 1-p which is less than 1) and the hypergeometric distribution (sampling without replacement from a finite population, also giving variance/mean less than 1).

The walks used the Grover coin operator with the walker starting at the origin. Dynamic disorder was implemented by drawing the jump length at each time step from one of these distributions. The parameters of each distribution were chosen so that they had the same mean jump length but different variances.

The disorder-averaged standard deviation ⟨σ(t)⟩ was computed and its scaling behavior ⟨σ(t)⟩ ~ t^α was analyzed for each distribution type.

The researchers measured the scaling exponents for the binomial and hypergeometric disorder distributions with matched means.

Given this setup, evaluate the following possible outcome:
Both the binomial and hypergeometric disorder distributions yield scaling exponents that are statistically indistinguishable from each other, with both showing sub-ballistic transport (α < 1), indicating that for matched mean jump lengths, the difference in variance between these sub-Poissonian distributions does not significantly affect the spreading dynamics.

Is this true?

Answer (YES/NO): NO